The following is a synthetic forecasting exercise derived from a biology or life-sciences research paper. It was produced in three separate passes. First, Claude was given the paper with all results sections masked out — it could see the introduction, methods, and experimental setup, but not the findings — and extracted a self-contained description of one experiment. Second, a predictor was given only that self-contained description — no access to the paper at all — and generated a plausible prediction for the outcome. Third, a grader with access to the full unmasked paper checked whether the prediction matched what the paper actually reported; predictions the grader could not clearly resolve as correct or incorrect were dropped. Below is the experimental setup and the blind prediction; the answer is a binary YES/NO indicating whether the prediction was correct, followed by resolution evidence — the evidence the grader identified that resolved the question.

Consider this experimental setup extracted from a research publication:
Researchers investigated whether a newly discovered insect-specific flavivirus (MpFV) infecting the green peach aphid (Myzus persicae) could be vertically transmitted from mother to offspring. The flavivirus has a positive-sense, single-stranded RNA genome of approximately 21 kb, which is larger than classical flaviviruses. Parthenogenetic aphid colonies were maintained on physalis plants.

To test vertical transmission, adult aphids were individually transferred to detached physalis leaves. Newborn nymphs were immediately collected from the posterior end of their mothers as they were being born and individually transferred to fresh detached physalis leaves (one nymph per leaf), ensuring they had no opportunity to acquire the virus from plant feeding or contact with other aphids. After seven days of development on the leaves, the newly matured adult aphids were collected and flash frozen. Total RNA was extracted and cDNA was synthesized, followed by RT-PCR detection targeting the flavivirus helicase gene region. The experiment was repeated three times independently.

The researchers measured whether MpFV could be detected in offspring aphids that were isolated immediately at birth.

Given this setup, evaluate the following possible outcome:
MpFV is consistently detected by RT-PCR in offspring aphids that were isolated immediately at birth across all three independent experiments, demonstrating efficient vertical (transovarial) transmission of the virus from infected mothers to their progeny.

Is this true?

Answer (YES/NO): YES